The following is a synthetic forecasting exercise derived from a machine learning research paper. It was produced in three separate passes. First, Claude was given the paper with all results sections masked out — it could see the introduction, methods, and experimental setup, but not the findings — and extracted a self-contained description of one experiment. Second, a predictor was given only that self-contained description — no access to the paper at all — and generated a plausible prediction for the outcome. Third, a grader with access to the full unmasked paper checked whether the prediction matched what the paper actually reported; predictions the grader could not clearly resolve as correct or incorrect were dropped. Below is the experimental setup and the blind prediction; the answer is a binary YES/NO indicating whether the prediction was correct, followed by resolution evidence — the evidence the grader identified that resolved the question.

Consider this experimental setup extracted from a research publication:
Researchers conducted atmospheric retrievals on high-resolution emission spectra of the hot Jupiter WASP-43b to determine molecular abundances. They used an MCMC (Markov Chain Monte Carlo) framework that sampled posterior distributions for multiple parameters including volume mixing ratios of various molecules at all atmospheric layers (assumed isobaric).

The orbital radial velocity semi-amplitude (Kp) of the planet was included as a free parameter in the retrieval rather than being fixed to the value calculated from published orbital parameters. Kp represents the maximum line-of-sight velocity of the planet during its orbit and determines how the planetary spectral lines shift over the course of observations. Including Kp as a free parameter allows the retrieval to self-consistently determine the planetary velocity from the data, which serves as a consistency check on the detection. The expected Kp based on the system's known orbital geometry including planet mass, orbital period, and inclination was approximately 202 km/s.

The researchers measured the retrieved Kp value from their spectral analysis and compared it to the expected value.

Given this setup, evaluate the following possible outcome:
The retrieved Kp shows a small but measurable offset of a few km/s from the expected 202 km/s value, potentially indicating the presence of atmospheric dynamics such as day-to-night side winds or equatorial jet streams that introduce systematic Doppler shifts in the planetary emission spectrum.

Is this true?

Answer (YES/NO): NO